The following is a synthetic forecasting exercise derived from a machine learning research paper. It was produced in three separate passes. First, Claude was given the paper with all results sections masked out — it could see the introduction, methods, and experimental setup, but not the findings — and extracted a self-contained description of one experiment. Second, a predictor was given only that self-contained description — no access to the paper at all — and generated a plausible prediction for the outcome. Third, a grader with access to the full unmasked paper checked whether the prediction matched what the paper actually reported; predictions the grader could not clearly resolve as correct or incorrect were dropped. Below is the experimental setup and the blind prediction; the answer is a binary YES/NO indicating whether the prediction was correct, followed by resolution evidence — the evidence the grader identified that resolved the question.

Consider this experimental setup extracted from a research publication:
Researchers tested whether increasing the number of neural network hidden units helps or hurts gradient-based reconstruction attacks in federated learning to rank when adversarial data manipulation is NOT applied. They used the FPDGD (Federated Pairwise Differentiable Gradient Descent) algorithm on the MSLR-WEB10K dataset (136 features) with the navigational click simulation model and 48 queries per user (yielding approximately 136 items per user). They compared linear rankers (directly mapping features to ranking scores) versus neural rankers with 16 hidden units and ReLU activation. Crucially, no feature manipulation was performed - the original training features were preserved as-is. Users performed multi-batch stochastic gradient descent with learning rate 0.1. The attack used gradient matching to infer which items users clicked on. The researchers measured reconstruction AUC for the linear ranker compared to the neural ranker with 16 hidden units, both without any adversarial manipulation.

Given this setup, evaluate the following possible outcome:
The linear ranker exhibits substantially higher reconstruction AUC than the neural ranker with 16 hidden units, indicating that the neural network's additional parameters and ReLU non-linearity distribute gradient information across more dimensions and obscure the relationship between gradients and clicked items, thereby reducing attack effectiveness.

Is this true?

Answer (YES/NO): NO